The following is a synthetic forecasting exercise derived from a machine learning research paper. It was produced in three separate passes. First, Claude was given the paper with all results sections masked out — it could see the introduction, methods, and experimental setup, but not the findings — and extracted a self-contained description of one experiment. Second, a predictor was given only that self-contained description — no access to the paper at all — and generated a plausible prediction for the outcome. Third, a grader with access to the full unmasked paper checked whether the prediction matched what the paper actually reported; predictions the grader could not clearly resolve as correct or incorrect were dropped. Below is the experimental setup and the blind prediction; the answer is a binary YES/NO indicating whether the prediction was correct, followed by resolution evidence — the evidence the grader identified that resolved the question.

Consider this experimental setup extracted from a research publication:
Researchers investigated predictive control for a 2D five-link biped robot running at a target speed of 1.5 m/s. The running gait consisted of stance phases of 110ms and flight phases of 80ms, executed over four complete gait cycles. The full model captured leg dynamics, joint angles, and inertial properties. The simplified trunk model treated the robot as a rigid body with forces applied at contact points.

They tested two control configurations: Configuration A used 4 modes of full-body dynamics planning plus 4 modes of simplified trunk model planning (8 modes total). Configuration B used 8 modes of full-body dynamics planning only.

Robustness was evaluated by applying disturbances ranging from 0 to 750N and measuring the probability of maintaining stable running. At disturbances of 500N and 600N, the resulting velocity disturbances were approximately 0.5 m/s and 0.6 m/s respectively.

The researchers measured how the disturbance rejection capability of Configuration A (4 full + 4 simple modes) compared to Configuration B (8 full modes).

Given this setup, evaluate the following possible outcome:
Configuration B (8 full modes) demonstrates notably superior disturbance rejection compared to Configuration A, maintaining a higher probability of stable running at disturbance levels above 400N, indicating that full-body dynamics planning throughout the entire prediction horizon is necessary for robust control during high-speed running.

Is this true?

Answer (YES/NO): NO